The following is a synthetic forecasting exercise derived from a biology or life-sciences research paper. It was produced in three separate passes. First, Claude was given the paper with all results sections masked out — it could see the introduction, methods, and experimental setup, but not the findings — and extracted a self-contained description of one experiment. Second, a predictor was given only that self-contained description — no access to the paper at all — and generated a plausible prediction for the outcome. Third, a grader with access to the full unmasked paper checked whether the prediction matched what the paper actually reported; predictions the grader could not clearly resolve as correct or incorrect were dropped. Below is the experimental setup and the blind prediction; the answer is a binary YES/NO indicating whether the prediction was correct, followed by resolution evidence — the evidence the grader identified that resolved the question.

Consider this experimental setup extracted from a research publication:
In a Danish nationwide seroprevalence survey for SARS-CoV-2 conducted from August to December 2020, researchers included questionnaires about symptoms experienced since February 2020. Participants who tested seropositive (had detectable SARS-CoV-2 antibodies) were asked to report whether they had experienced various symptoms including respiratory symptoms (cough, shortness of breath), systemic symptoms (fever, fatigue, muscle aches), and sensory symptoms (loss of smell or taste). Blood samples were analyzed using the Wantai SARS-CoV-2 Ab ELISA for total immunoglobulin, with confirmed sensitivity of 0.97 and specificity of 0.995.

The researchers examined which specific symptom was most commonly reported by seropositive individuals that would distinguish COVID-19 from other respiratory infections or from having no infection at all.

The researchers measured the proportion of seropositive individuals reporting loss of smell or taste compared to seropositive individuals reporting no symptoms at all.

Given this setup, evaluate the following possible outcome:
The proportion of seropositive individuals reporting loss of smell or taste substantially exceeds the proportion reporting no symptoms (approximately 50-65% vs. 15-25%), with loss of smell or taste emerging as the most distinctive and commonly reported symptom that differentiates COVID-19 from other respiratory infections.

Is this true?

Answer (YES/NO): NO